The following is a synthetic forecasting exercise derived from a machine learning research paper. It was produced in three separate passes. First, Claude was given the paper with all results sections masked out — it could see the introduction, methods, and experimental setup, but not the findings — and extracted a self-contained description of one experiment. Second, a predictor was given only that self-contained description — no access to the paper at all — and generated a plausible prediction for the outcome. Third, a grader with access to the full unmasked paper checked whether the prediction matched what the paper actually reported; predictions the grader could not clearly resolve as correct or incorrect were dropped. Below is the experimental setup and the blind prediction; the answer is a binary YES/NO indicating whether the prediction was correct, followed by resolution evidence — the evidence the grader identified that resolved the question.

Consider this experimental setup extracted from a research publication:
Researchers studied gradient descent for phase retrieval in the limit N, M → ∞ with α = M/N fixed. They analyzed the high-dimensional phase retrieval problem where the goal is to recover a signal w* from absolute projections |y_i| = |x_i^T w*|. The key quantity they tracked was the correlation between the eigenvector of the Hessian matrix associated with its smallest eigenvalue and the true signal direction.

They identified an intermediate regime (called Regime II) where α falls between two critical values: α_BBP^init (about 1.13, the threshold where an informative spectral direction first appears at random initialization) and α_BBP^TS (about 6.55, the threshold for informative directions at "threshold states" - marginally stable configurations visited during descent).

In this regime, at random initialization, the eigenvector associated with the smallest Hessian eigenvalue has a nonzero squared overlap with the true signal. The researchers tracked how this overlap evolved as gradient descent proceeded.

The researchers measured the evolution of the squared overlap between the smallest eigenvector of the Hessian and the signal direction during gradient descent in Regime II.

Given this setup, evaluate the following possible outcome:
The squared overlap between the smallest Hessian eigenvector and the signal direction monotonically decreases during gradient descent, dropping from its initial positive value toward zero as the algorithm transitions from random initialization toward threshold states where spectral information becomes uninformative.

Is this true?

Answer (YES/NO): YES